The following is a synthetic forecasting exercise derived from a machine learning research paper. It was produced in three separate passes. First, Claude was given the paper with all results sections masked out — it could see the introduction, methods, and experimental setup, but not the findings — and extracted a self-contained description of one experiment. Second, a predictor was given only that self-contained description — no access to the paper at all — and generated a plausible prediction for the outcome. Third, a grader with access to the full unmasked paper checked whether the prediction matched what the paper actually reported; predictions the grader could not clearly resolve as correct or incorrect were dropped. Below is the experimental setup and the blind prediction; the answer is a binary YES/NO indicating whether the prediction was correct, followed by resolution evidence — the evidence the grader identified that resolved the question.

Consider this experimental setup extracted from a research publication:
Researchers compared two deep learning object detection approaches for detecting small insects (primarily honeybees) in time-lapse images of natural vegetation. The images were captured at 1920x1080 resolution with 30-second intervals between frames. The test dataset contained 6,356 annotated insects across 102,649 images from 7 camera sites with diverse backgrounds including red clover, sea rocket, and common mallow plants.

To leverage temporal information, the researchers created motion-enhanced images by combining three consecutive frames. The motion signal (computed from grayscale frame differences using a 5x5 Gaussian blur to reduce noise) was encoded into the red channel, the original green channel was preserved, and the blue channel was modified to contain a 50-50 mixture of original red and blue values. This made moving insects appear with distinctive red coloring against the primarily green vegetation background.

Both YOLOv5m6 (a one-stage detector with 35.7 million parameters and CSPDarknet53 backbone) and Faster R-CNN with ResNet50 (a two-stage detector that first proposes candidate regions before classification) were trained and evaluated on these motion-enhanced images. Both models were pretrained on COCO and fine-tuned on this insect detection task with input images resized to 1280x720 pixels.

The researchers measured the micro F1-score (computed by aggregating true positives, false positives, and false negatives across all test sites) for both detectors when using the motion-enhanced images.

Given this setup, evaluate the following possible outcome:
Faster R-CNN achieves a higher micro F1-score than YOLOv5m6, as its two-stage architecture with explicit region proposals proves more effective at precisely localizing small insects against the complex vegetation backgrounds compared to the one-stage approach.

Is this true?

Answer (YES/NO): NO